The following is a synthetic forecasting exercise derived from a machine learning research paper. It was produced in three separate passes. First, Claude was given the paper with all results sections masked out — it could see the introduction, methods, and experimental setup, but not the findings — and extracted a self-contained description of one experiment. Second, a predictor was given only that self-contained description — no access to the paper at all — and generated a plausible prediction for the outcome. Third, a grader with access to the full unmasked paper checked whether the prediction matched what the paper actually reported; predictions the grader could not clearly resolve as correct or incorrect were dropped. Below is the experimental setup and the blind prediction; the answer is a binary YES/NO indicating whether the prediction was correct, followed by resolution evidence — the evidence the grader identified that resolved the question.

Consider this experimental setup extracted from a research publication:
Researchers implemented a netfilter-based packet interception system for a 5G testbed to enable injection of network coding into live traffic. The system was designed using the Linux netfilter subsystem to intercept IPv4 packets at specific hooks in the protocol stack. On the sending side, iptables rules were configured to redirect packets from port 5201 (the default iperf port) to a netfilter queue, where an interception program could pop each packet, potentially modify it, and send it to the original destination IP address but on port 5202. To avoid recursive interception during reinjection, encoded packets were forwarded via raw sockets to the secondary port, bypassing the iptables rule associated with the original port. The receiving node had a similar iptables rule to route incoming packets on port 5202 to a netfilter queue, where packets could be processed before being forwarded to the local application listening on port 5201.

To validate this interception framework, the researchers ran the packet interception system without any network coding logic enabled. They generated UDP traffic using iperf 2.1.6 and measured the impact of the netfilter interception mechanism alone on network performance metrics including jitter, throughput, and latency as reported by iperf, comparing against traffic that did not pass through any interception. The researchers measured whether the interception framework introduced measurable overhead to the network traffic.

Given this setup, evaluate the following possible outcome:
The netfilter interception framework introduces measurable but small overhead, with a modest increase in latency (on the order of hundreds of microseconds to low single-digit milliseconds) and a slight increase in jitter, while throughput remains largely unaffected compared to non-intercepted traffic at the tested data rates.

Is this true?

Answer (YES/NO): NO